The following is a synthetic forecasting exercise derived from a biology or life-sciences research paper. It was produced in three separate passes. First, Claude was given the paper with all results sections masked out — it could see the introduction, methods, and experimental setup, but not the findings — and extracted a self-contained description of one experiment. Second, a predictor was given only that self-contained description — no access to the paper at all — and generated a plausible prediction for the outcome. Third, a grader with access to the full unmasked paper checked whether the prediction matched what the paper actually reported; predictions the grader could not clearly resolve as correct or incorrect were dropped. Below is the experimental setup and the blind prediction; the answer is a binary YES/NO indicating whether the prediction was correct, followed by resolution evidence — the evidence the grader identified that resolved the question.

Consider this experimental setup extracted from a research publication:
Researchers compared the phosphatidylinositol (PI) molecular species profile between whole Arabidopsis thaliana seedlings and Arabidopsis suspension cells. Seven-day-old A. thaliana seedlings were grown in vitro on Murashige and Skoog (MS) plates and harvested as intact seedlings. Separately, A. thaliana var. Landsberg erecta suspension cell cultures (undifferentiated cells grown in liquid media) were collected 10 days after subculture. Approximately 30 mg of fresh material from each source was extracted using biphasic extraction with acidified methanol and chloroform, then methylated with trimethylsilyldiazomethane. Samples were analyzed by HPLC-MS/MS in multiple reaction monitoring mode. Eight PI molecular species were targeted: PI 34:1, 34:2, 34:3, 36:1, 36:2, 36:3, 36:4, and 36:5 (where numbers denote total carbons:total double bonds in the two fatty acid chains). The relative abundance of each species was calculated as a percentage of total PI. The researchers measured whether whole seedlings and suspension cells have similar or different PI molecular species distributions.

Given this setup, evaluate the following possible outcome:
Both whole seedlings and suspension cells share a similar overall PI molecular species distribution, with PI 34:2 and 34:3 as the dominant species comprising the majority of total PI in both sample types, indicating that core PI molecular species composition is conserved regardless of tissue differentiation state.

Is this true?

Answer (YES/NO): YES